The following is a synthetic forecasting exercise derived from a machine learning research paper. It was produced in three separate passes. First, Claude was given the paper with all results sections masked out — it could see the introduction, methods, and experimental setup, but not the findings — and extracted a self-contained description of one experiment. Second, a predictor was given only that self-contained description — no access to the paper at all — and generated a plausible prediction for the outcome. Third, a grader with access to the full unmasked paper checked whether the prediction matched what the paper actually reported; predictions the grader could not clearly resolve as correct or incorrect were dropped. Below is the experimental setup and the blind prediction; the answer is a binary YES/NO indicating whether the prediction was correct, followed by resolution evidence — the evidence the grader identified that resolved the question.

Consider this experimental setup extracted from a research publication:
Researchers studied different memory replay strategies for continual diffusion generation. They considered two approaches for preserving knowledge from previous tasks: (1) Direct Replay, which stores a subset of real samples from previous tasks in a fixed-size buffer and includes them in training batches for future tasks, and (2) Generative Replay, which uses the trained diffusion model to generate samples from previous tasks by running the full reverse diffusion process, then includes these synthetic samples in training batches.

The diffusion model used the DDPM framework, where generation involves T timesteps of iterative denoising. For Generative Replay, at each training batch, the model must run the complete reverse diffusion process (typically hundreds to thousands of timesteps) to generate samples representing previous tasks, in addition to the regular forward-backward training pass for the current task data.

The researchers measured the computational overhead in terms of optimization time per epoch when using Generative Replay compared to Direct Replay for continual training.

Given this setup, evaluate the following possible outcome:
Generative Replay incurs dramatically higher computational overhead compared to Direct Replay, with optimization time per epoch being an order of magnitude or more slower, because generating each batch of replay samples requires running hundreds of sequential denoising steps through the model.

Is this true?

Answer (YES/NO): NO